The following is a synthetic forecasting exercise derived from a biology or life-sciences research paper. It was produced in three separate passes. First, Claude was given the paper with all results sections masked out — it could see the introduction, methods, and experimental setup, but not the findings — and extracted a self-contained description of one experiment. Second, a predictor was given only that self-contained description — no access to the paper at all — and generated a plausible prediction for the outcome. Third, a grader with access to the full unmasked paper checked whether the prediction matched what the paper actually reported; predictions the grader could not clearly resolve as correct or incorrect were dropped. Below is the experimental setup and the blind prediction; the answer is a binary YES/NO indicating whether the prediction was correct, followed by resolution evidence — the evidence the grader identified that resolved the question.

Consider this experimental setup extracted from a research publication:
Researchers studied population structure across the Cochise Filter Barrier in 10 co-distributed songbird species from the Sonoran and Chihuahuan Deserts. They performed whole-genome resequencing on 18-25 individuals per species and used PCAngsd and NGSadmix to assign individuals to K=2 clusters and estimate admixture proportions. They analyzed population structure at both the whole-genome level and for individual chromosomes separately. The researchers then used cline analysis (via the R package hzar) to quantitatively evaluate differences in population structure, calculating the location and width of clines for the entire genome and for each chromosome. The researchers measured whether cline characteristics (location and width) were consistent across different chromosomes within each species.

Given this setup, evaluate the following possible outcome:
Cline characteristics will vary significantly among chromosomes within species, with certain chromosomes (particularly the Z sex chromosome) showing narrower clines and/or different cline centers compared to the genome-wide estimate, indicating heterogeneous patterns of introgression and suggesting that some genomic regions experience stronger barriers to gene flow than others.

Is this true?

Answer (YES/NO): NO